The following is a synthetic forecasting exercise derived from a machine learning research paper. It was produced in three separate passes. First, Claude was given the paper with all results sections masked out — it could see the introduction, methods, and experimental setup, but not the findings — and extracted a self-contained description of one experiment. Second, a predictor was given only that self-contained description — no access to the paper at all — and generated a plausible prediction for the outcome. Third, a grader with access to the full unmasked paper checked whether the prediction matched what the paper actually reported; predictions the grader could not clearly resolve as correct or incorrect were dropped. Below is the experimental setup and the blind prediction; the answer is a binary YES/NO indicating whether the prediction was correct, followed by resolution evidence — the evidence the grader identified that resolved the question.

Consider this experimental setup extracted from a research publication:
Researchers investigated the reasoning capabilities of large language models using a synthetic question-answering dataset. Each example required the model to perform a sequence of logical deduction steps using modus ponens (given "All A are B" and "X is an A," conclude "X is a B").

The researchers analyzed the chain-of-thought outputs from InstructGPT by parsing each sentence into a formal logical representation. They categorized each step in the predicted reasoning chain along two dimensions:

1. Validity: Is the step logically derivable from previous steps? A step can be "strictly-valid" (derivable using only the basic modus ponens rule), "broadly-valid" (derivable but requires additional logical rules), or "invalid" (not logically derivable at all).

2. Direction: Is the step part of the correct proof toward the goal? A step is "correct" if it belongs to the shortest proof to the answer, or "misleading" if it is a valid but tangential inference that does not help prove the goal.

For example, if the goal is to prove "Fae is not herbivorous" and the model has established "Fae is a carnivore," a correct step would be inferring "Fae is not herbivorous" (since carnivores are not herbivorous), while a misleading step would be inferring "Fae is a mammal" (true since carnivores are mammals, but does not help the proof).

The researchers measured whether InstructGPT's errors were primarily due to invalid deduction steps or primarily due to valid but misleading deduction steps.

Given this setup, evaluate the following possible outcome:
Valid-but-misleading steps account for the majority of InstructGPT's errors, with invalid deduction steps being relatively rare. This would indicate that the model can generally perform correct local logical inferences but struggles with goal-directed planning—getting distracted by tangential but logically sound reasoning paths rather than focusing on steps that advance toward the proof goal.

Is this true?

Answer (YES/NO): YES